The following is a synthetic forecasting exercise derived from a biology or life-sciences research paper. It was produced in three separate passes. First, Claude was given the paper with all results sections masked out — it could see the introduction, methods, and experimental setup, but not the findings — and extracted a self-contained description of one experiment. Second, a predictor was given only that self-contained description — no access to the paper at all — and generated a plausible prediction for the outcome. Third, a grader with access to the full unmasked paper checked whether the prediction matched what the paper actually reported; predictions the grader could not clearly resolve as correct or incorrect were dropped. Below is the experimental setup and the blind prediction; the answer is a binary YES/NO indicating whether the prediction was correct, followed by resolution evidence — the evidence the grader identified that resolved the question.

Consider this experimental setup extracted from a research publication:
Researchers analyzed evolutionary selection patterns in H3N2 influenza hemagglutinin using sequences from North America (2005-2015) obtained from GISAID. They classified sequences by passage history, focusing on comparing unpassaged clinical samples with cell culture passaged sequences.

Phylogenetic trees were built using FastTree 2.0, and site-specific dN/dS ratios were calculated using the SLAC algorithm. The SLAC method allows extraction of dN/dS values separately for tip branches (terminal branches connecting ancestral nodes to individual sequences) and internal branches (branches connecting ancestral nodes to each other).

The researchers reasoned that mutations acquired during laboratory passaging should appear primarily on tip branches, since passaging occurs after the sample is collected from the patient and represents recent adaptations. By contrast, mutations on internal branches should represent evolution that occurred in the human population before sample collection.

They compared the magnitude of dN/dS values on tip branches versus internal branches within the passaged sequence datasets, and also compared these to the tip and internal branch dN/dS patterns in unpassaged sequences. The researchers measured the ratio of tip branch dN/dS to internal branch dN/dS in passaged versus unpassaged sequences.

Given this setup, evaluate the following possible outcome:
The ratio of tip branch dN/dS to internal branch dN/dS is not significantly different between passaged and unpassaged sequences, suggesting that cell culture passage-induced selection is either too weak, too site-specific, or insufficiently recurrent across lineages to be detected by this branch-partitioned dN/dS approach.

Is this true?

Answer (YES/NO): NO